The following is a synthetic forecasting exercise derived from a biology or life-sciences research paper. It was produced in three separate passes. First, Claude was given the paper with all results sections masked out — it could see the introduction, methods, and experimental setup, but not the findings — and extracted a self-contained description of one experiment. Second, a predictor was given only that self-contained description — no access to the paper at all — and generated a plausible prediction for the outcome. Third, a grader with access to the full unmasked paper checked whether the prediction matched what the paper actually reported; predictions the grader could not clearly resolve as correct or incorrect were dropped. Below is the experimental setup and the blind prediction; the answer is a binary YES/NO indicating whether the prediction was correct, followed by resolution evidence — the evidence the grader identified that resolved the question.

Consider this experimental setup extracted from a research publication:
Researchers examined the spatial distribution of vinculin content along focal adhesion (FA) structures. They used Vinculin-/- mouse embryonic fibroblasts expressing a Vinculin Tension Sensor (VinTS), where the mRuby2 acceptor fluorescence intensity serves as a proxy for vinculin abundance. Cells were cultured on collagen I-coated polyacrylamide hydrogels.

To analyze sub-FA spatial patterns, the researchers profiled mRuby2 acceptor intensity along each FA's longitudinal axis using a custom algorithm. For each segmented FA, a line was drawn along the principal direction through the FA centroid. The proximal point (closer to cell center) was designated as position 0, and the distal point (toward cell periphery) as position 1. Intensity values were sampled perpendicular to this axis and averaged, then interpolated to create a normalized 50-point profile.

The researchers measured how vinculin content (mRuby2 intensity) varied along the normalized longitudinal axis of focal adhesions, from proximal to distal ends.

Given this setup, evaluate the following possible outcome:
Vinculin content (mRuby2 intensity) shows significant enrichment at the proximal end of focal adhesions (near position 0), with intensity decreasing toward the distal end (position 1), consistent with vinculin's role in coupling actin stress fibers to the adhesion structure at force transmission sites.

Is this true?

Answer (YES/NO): NO